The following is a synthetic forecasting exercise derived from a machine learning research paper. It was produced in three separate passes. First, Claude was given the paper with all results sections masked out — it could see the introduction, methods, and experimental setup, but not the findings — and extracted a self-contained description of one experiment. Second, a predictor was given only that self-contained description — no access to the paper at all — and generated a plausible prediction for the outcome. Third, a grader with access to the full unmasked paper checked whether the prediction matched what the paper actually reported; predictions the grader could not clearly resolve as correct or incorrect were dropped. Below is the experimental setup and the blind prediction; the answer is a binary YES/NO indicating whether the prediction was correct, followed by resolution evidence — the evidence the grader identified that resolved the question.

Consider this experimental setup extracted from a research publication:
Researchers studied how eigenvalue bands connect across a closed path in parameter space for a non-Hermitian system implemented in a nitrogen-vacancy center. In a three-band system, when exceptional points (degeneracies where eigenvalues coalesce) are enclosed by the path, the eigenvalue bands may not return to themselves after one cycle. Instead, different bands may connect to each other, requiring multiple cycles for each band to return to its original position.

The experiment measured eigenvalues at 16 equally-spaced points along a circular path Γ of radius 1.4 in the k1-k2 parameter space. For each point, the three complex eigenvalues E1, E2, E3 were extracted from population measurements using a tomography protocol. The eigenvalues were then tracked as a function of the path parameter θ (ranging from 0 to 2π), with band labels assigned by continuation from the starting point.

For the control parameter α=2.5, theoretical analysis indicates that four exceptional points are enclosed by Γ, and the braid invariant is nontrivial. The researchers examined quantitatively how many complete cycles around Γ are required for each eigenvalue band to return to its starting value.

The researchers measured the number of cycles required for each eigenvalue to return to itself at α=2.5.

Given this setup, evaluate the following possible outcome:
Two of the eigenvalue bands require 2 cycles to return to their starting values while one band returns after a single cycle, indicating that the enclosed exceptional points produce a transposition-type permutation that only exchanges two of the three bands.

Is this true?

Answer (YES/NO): NO